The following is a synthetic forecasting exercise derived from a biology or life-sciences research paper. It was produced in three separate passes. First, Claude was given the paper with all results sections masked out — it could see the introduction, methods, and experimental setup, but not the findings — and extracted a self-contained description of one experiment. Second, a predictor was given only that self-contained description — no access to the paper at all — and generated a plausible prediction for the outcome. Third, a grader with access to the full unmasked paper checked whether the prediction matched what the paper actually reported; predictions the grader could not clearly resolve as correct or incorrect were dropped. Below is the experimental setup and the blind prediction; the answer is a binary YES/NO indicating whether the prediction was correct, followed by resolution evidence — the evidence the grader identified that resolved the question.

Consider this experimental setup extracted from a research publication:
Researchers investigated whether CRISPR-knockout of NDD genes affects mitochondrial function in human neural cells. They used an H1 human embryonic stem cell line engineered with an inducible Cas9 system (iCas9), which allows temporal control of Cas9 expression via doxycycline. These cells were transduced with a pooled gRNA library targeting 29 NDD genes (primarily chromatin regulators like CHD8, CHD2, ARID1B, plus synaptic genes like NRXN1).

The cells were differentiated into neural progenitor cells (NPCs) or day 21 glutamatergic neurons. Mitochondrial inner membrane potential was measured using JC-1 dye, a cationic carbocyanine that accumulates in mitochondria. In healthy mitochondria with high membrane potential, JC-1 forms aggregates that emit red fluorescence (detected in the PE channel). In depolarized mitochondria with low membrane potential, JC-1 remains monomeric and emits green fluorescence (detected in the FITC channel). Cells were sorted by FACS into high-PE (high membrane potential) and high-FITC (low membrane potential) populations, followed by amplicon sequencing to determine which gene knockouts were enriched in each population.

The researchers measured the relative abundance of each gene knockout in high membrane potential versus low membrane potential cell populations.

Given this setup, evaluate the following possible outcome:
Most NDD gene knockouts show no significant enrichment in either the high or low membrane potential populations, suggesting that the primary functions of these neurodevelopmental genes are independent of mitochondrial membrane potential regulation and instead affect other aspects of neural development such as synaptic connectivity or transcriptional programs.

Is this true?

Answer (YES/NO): NO